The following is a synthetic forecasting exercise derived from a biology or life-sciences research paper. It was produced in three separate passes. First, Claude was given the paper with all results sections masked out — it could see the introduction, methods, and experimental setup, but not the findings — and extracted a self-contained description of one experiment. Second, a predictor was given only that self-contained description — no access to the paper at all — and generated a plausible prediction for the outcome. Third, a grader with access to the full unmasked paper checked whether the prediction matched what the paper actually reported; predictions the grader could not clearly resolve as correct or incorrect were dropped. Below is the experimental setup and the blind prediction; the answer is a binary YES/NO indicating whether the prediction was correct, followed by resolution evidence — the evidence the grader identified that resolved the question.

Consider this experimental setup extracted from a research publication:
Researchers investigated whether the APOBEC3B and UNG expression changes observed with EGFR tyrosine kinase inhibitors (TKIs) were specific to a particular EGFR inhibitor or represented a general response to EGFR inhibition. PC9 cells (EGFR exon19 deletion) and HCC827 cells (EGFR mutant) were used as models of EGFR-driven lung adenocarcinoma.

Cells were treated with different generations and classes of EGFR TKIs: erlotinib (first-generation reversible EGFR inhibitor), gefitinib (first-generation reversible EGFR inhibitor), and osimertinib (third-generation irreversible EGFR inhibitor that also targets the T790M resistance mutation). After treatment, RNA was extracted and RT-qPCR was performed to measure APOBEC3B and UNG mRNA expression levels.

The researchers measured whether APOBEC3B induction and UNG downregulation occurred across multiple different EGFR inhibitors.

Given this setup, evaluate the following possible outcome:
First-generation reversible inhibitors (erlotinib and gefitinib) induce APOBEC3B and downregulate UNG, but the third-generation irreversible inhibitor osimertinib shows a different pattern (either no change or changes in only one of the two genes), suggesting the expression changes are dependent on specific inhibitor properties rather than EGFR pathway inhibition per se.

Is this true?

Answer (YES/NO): NO